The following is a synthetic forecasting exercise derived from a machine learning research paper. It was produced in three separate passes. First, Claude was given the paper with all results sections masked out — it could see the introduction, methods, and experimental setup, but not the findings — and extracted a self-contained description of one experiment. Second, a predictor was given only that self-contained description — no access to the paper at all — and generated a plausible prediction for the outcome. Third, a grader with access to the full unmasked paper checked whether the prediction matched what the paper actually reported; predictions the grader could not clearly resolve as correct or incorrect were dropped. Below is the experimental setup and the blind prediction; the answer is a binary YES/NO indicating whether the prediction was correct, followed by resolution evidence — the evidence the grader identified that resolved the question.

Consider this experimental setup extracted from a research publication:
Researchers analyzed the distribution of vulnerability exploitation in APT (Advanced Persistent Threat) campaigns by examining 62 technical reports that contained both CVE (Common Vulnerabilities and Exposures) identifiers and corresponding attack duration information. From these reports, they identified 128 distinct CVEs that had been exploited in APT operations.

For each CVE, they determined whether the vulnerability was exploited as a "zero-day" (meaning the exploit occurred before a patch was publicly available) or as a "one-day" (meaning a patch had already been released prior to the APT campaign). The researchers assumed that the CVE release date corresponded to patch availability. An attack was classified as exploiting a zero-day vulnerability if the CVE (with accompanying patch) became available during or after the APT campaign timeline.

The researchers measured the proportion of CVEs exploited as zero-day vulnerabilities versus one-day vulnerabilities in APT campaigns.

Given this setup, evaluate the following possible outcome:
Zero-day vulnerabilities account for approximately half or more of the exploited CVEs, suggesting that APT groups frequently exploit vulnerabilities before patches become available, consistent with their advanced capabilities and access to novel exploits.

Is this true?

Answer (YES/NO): YES